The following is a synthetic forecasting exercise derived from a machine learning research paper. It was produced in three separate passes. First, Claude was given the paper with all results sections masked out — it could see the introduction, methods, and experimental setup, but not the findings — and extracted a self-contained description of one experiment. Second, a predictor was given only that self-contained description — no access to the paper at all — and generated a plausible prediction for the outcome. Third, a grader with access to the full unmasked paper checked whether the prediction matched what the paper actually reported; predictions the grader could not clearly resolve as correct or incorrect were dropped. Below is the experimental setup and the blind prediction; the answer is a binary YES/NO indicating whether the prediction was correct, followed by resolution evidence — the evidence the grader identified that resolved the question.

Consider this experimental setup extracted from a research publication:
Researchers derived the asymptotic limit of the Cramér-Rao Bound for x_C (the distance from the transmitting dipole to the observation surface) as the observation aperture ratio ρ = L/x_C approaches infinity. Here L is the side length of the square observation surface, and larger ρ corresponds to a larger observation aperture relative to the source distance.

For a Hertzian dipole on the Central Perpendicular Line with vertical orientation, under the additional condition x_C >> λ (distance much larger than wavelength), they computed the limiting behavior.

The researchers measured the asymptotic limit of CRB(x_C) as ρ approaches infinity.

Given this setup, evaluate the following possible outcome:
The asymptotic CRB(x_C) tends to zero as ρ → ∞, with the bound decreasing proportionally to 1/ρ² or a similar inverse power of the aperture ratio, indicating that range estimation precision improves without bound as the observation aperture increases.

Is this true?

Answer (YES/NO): NO